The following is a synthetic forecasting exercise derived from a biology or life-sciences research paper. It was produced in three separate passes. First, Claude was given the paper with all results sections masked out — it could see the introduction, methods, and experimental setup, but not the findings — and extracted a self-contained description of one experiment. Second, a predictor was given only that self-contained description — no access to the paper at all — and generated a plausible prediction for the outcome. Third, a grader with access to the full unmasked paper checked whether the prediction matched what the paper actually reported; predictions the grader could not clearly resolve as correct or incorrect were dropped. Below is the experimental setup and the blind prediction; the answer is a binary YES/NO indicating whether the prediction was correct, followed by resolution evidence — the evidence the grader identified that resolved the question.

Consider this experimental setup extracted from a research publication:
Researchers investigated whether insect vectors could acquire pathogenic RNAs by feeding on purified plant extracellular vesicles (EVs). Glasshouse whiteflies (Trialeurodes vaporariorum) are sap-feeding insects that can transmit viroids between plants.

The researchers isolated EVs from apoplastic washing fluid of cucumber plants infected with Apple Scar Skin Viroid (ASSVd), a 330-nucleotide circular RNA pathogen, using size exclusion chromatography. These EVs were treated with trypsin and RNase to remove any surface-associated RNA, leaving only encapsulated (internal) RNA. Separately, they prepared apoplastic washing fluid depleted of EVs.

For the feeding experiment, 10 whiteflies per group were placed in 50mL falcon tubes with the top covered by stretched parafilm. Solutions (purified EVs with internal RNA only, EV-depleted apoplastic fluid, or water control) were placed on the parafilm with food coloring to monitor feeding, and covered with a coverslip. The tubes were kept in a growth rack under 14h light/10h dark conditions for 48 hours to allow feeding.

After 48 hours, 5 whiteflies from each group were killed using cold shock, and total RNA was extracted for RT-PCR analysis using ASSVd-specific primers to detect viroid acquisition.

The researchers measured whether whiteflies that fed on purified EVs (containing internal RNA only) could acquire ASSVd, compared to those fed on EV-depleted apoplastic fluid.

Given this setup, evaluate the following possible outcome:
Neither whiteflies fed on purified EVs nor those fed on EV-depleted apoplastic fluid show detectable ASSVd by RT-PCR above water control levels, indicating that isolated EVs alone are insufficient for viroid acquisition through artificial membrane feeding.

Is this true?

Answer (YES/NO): NO